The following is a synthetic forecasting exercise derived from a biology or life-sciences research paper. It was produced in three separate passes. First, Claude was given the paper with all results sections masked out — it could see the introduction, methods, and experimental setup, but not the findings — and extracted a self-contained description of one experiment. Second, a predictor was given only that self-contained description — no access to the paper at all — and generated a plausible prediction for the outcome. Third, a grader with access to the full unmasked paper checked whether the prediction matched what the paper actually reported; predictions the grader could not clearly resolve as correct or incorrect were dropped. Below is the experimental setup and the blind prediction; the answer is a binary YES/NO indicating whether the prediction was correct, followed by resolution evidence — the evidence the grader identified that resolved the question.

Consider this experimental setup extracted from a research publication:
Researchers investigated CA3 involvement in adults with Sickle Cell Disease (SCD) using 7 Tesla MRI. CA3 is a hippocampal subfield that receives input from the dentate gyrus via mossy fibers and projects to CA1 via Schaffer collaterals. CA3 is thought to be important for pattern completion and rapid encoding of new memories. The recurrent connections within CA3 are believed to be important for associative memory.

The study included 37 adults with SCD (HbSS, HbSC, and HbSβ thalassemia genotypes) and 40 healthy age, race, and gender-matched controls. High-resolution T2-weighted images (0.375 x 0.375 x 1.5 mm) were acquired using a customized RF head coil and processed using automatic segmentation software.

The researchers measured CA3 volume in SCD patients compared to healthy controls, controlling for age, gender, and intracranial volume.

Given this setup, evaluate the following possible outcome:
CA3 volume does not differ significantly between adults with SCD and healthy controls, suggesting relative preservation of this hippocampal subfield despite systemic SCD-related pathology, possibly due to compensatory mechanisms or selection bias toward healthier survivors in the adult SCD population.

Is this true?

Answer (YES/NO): NO